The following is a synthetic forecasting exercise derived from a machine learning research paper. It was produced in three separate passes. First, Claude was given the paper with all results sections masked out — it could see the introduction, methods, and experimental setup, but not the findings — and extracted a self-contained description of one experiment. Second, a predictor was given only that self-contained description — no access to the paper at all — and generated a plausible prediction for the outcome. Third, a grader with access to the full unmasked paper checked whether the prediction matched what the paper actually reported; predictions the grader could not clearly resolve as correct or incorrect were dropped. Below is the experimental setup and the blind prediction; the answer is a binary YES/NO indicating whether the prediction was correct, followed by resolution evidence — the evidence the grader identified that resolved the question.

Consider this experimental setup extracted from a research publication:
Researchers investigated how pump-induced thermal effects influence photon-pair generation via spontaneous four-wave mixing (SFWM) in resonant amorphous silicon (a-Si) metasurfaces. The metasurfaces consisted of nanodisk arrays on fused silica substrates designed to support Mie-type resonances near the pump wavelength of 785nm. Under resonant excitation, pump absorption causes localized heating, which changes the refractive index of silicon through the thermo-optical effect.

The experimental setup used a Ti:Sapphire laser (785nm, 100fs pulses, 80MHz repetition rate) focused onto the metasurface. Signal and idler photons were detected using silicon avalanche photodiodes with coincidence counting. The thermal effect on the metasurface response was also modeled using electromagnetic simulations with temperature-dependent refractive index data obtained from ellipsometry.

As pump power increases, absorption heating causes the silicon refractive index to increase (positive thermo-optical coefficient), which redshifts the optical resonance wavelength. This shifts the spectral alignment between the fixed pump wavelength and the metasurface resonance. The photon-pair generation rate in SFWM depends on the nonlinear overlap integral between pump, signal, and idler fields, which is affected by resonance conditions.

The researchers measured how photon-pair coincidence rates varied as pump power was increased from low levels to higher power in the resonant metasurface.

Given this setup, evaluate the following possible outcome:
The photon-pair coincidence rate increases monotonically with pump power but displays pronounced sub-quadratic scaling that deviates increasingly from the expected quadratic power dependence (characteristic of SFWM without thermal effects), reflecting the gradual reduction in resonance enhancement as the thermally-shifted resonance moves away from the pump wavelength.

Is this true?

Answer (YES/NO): NO